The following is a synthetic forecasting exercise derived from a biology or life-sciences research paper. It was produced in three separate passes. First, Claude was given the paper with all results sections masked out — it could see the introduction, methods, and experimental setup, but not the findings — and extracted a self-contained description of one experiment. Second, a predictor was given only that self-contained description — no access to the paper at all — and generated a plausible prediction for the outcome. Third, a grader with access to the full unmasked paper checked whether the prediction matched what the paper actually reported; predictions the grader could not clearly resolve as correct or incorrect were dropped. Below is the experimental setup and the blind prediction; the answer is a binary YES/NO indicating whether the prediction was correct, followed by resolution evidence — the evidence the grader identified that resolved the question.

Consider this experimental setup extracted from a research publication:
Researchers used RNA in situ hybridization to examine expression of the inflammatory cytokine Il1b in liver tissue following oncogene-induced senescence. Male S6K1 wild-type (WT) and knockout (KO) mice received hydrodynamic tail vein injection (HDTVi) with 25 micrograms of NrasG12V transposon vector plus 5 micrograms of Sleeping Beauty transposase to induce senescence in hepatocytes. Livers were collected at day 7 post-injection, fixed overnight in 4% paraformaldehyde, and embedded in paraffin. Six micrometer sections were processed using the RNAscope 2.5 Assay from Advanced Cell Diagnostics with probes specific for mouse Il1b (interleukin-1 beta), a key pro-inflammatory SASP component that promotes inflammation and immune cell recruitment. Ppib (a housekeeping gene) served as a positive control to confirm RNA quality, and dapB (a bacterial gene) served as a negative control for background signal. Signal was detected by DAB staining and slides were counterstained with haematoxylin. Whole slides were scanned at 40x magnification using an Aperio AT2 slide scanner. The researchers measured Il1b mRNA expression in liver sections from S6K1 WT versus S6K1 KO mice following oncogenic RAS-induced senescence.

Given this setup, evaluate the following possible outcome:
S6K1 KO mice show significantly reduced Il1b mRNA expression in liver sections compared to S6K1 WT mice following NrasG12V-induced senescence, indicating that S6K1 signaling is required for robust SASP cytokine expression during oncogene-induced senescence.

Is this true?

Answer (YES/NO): YES